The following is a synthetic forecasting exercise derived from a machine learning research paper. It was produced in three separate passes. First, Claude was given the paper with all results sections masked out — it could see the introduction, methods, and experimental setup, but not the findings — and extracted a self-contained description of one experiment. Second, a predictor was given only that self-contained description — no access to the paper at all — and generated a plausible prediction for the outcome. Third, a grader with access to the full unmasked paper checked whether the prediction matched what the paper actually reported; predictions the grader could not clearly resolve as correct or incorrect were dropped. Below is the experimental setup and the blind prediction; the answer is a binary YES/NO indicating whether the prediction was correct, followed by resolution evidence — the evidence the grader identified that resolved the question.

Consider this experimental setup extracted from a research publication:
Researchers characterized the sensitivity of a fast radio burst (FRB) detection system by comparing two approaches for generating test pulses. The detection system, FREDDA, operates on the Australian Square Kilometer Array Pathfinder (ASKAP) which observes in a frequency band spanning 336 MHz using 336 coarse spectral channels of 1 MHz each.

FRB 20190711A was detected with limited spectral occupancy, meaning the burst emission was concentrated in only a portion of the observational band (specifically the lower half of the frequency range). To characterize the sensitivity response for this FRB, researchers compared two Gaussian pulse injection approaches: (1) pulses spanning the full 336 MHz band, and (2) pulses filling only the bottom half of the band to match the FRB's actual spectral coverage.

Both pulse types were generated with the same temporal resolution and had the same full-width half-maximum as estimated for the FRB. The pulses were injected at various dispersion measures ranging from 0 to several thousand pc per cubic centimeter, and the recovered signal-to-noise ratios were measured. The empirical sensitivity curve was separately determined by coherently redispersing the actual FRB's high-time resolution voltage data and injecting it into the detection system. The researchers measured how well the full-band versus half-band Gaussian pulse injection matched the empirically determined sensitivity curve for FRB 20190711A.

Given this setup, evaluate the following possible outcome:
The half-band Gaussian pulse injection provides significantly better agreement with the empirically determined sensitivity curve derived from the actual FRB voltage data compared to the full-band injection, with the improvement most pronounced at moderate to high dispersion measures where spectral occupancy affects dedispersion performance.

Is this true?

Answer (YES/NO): YES